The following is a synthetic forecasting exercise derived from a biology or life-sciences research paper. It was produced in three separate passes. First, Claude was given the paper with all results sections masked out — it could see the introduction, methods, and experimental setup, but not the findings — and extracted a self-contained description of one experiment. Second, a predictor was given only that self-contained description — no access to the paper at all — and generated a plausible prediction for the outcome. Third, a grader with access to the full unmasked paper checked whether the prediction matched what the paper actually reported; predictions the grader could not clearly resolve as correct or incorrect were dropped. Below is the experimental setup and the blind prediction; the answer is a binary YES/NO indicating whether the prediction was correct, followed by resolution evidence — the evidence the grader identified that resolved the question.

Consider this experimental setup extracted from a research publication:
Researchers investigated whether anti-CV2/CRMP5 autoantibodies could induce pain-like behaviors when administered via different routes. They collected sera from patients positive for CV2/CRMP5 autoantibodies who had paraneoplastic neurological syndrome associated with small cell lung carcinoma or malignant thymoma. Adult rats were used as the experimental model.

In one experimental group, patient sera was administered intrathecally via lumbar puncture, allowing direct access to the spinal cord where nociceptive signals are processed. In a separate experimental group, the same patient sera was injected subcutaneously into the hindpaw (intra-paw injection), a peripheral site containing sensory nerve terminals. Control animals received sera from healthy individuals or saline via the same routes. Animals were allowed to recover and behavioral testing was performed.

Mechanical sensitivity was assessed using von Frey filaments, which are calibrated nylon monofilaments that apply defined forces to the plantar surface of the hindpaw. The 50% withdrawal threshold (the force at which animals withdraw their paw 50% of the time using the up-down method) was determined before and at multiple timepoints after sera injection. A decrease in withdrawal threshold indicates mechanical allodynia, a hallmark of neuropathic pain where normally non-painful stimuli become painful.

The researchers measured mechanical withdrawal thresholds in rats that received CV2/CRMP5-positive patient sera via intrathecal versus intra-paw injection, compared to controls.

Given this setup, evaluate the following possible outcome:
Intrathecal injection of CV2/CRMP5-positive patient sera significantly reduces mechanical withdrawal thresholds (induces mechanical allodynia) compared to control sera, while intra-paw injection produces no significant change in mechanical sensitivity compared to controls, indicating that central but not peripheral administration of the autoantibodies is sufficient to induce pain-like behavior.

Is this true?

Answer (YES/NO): NO